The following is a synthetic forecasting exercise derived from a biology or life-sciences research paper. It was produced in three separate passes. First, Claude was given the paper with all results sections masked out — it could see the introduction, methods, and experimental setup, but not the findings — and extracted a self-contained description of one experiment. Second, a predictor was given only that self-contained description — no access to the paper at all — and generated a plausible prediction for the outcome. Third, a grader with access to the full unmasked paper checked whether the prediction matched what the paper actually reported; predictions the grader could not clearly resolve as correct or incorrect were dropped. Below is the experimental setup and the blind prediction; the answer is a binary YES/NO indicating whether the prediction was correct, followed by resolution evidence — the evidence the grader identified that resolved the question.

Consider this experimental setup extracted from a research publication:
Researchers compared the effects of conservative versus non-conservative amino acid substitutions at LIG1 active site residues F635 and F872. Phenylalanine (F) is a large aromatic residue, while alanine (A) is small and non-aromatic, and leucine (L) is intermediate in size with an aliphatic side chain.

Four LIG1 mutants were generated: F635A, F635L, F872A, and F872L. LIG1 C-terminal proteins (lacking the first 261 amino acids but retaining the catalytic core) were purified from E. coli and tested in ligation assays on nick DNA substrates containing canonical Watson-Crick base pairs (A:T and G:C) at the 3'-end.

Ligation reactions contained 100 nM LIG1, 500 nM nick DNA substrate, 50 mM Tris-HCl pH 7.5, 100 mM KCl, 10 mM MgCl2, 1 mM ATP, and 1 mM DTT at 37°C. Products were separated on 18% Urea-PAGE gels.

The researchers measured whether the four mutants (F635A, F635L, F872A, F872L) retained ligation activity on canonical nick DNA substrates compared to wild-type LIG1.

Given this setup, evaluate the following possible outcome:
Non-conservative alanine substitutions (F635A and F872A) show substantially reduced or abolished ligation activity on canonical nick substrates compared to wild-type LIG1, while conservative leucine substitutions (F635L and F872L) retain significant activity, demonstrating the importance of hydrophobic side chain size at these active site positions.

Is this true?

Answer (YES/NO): NO